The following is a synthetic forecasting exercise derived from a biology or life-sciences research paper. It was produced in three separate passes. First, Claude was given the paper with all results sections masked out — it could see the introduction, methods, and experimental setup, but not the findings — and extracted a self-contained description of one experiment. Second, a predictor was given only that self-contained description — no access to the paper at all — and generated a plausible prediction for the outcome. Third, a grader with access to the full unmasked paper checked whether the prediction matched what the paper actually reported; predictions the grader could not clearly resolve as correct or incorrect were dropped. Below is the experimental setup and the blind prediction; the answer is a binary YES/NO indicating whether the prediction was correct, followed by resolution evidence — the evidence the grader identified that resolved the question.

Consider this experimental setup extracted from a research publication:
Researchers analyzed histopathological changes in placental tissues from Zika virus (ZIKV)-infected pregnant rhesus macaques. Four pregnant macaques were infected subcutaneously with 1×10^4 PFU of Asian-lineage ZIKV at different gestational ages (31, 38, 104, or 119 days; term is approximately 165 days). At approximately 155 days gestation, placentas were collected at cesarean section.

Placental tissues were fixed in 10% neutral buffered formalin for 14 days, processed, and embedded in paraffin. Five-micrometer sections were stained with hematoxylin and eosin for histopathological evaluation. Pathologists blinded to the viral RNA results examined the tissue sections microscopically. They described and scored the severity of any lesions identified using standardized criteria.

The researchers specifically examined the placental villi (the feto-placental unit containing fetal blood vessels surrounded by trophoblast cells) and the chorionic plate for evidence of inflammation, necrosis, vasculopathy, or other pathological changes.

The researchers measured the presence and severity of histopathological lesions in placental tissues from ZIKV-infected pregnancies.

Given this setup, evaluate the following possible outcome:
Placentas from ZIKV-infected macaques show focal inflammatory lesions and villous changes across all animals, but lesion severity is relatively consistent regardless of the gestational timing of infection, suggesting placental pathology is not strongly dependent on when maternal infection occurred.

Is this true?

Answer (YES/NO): YES